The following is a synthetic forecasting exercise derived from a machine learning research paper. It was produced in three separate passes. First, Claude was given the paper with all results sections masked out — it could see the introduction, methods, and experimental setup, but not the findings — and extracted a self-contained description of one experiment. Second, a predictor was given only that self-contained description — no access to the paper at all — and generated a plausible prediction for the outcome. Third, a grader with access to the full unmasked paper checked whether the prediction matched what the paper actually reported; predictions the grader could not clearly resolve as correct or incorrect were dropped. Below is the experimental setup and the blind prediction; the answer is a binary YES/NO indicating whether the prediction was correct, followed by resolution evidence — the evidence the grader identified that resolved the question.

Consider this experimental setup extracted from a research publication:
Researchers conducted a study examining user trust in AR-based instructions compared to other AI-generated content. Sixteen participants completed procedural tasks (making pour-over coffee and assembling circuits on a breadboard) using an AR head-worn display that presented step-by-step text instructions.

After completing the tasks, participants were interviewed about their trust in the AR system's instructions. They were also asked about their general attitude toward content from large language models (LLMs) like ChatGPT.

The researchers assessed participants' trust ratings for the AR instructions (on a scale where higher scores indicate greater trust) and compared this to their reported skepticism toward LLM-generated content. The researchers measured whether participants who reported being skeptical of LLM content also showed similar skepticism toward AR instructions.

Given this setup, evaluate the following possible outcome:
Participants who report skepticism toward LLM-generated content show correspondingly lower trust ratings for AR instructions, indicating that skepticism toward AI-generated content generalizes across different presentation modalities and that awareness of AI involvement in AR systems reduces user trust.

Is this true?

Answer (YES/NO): NO